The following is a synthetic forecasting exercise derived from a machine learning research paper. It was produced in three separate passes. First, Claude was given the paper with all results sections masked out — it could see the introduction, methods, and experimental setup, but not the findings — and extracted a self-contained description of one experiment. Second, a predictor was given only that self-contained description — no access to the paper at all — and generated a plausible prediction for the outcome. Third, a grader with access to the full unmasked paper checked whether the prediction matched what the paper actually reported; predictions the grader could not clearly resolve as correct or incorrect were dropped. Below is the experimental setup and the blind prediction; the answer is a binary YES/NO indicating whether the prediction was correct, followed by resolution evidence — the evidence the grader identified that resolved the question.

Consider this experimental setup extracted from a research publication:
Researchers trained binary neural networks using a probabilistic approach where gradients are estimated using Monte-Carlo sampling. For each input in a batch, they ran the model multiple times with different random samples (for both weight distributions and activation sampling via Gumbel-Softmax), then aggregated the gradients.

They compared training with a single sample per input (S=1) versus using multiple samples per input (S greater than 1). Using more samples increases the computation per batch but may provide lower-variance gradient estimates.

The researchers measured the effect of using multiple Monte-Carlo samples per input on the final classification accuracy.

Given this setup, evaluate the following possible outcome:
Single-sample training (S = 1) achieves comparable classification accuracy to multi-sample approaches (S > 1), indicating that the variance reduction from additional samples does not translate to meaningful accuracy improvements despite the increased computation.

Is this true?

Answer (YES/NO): NO